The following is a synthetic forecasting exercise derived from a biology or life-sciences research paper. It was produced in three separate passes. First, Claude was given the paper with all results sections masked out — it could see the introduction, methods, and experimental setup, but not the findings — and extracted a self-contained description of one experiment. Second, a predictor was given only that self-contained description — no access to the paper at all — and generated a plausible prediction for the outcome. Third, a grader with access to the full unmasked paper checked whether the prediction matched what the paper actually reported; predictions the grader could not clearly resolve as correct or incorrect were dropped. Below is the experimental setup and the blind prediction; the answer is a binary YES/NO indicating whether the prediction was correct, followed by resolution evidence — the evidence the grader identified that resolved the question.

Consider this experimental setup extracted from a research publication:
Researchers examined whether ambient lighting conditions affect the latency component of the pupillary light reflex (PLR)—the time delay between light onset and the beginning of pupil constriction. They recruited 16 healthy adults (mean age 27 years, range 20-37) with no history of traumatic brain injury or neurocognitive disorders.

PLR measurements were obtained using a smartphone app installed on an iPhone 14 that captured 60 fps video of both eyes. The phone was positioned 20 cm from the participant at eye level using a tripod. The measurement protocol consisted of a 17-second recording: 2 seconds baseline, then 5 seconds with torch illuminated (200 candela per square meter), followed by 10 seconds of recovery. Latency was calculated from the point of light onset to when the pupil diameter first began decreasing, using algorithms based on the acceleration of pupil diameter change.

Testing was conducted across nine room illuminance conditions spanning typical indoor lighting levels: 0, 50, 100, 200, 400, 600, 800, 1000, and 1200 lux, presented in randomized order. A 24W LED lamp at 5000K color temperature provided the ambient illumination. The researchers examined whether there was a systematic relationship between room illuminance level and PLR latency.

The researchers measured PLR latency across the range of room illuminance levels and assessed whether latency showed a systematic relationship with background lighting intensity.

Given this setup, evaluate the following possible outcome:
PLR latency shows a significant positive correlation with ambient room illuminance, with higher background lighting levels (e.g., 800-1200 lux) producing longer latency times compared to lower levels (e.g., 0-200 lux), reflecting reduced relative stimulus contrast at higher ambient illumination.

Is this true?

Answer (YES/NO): NO